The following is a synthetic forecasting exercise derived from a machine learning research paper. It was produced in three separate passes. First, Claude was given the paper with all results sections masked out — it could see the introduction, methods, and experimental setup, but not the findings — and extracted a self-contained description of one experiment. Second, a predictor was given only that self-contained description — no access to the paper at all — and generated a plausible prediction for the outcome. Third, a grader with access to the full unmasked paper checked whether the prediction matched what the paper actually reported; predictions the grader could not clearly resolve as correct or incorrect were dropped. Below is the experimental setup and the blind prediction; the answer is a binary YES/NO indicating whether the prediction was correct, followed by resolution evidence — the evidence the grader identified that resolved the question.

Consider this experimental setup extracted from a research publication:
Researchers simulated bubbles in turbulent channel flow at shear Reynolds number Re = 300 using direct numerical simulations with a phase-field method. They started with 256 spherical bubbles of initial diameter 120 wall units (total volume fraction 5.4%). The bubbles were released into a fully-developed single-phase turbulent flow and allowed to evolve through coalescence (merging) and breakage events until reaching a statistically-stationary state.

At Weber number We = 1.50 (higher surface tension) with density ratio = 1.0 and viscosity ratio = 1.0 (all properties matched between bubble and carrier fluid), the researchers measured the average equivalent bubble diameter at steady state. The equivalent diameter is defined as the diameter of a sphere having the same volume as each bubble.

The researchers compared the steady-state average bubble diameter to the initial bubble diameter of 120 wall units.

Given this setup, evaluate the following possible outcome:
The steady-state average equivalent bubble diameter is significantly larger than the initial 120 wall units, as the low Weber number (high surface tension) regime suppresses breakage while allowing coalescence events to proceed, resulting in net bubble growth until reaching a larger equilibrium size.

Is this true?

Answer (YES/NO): YES